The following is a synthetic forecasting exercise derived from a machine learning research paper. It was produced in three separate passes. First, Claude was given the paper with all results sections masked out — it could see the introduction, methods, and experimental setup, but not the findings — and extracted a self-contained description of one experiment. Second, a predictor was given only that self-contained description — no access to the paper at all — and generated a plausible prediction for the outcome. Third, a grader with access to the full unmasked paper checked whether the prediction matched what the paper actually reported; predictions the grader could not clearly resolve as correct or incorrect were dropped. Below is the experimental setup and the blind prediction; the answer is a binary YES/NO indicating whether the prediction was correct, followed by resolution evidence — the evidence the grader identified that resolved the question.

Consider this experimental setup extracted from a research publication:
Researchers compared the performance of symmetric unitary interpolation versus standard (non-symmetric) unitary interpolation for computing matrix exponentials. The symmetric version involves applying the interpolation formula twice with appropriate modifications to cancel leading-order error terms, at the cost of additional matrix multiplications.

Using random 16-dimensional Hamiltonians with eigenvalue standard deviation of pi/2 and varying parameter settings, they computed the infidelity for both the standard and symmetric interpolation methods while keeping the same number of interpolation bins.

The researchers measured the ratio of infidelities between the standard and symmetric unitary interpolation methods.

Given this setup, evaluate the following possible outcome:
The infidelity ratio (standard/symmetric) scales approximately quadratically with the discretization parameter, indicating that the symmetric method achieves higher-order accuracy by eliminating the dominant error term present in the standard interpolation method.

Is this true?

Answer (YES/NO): NO